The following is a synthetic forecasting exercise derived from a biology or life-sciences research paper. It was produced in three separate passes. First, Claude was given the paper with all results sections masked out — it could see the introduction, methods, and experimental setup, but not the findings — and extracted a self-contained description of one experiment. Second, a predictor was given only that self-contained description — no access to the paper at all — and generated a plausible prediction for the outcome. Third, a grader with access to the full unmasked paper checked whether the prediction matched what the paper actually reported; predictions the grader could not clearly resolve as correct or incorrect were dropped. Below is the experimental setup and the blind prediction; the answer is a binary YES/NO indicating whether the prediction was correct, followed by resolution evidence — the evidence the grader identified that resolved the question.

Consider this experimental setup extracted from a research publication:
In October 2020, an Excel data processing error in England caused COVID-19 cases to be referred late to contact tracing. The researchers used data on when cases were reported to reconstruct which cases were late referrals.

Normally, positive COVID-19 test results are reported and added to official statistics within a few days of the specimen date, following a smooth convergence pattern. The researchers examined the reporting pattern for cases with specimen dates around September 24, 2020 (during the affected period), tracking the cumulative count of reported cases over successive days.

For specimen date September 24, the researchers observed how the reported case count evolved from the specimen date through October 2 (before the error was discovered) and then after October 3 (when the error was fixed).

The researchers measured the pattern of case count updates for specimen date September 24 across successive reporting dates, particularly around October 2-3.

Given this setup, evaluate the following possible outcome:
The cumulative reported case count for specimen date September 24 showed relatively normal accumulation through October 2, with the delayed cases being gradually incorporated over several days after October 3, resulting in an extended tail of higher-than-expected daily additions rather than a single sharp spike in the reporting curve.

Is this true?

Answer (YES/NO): NO